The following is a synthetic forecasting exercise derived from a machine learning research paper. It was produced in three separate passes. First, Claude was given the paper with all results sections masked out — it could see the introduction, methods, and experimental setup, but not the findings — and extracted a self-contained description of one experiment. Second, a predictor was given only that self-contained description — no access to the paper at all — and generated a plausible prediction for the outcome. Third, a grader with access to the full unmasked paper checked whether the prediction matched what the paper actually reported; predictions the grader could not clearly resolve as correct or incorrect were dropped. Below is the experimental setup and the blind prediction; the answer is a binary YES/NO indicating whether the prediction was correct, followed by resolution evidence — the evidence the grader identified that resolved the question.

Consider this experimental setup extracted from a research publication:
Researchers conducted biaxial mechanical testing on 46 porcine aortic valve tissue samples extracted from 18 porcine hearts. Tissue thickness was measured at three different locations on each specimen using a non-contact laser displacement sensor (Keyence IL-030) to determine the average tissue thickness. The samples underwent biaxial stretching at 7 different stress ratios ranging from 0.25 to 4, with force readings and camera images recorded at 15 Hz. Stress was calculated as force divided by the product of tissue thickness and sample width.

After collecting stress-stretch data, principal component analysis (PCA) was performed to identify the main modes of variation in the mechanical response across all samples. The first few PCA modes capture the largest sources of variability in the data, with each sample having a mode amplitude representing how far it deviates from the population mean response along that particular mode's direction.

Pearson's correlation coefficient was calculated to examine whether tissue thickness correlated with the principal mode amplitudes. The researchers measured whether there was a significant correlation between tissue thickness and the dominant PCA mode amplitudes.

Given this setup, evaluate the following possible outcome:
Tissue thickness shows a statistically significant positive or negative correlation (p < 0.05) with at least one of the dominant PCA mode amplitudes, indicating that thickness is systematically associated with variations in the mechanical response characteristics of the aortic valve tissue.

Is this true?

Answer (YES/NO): YES